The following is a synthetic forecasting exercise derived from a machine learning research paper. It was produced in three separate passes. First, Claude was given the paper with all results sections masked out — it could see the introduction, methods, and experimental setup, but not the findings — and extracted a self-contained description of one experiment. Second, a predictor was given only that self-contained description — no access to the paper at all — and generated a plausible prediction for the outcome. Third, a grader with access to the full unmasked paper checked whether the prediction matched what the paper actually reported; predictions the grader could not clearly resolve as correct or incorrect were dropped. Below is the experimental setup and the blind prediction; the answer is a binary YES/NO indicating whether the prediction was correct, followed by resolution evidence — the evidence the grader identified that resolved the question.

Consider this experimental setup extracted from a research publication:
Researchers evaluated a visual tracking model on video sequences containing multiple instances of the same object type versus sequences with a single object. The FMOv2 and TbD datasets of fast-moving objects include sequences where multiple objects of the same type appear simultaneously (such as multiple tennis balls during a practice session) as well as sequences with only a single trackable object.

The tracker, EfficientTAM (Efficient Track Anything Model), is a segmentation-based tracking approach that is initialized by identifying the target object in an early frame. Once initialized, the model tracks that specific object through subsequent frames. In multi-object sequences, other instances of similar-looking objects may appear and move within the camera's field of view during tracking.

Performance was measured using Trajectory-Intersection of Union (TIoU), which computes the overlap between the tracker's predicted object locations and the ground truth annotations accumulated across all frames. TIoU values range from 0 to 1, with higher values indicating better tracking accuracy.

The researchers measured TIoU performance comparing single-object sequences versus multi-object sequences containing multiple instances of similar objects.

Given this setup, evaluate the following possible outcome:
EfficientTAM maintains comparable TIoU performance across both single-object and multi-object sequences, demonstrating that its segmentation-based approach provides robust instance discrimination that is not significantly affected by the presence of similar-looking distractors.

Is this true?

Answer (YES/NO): NO